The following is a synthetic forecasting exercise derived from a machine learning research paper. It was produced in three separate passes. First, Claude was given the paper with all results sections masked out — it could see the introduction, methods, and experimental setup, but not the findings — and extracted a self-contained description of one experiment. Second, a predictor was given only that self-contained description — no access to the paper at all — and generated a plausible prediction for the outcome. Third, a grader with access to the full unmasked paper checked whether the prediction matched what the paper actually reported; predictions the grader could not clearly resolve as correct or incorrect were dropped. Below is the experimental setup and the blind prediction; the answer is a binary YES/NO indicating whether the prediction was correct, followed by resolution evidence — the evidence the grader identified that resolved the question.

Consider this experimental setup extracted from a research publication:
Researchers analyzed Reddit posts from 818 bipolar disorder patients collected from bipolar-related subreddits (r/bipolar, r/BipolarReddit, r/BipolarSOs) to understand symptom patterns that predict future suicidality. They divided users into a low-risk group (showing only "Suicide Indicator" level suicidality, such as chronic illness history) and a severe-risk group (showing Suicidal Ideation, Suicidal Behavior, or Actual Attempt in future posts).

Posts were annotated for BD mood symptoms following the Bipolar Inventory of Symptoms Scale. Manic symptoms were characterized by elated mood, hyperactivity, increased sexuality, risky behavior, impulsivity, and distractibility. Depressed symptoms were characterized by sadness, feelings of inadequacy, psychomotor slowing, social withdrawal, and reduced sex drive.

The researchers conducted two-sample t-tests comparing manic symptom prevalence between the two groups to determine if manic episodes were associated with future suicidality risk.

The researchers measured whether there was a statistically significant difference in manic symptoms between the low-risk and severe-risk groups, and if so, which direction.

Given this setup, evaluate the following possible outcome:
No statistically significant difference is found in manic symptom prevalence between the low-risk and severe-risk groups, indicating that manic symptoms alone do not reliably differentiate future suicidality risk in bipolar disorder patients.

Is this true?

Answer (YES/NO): NO